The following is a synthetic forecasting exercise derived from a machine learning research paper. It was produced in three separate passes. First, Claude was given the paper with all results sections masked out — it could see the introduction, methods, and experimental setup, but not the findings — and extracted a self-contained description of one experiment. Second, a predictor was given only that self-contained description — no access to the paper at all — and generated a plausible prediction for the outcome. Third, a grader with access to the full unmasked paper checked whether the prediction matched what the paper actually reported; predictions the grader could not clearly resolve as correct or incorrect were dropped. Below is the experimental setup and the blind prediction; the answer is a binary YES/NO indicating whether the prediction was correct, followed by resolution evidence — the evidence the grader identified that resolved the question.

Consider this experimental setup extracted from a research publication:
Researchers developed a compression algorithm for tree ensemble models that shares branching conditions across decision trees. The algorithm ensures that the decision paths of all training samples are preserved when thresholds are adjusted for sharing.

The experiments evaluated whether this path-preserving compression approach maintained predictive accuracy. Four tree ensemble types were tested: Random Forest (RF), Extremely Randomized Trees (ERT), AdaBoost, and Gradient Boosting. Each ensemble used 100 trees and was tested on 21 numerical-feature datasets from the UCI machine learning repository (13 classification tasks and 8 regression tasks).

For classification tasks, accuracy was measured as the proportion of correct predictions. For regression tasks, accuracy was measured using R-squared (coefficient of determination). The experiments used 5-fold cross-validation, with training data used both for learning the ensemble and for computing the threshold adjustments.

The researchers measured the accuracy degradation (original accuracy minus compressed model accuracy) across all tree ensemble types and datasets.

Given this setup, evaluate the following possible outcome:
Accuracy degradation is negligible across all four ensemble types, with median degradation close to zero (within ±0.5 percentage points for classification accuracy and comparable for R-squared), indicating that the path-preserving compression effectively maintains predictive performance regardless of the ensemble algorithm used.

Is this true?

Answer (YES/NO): NO